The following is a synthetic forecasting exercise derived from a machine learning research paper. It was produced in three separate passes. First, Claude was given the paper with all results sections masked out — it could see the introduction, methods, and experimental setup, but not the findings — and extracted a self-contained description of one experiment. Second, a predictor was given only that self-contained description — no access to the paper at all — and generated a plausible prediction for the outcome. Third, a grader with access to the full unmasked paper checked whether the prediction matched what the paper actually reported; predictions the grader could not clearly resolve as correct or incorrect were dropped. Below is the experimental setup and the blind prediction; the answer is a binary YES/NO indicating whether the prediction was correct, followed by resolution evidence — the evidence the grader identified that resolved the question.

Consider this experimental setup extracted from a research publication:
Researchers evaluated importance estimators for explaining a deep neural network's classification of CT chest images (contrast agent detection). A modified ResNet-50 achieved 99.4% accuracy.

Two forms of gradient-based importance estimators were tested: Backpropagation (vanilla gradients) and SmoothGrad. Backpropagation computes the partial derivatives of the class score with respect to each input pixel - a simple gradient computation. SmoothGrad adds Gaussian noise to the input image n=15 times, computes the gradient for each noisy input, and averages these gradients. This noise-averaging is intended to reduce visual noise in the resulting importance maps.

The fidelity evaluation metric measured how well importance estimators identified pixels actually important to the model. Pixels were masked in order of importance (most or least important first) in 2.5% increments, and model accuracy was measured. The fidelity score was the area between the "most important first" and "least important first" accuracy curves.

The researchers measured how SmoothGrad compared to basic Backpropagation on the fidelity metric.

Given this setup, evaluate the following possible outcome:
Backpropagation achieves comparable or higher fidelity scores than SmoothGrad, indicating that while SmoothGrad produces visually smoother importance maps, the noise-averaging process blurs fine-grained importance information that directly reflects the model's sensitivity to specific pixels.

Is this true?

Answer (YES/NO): NO